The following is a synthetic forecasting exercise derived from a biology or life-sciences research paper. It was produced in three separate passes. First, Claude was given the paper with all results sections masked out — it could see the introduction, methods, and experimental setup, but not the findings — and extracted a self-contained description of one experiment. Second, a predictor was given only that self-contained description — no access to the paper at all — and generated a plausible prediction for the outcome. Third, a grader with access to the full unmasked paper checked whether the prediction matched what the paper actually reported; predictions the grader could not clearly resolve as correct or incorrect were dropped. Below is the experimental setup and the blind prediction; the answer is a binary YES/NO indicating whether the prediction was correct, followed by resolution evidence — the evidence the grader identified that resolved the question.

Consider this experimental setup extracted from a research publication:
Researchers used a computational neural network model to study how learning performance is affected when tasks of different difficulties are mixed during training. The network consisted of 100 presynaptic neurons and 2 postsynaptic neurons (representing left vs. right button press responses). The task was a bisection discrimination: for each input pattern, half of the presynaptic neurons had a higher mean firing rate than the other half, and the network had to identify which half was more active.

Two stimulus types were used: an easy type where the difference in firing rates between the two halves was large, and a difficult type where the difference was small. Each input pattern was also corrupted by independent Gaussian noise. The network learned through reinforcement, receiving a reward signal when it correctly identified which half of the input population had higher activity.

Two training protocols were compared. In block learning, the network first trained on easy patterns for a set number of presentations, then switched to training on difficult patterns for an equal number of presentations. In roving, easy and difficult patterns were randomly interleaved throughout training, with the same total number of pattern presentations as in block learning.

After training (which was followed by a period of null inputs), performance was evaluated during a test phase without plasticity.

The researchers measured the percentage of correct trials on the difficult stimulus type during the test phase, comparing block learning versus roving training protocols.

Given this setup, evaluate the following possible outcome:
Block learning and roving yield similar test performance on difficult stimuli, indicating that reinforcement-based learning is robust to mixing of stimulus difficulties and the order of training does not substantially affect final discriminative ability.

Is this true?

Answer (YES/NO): NO